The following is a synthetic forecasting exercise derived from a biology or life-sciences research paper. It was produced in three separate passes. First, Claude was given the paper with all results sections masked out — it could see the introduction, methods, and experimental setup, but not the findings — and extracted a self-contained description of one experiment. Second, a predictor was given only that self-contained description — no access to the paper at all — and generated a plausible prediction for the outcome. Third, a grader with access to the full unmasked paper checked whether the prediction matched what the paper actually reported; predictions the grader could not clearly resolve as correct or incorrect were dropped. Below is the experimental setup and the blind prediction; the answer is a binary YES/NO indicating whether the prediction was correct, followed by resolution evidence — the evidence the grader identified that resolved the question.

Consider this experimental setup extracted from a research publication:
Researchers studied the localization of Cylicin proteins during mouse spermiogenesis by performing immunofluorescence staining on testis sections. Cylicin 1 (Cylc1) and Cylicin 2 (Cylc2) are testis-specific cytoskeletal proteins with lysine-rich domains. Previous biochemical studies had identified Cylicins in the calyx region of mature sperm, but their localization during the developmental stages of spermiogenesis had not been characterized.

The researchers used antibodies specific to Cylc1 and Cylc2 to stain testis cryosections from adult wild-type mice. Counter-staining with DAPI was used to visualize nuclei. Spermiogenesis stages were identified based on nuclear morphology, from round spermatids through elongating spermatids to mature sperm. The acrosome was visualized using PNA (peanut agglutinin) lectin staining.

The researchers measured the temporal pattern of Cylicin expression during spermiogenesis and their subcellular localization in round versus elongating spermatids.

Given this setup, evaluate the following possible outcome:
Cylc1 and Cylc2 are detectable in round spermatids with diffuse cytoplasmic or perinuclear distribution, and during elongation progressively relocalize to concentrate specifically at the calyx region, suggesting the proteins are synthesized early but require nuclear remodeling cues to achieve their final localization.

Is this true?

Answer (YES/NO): NO